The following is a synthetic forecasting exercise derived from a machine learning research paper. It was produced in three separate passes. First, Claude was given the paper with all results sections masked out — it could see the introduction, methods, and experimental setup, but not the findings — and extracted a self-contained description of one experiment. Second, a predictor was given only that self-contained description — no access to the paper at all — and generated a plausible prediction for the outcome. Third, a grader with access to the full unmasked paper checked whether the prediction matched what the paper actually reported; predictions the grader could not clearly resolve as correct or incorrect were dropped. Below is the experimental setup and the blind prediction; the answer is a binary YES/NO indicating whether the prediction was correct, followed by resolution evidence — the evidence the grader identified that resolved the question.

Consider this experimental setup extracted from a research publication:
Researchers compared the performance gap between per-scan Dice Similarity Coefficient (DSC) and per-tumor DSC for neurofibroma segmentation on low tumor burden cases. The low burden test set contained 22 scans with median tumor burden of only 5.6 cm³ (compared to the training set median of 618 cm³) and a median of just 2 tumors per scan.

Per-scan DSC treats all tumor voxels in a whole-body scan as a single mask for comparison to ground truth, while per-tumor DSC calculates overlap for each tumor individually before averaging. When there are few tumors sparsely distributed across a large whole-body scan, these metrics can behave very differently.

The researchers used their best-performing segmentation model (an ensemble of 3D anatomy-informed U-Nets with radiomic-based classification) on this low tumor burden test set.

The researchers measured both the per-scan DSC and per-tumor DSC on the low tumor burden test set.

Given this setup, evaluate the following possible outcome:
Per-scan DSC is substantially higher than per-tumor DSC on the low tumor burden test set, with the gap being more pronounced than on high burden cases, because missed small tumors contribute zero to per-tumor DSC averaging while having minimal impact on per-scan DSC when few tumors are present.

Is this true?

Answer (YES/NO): NO